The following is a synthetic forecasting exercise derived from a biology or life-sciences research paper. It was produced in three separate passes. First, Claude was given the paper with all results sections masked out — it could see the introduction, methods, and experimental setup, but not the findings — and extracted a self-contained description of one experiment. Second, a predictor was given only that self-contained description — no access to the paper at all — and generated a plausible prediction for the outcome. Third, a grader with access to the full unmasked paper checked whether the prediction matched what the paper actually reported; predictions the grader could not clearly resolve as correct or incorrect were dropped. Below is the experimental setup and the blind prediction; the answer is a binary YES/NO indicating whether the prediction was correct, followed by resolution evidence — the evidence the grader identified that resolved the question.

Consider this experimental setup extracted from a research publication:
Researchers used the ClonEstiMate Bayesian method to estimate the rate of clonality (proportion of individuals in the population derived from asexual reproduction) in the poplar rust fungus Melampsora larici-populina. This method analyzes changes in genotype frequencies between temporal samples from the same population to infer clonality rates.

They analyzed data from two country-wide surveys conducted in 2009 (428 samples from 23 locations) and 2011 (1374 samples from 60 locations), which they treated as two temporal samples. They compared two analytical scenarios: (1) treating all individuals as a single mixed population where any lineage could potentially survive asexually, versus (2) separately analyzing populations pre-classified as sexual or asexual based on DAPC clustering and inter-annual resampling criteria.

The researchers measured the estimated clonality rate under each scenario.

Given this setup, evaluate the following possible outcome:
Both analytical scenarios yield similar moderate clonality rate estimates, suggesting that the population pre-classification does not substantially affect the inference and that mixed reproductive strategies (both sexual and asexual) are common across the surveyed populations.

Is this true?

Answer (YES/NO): NO